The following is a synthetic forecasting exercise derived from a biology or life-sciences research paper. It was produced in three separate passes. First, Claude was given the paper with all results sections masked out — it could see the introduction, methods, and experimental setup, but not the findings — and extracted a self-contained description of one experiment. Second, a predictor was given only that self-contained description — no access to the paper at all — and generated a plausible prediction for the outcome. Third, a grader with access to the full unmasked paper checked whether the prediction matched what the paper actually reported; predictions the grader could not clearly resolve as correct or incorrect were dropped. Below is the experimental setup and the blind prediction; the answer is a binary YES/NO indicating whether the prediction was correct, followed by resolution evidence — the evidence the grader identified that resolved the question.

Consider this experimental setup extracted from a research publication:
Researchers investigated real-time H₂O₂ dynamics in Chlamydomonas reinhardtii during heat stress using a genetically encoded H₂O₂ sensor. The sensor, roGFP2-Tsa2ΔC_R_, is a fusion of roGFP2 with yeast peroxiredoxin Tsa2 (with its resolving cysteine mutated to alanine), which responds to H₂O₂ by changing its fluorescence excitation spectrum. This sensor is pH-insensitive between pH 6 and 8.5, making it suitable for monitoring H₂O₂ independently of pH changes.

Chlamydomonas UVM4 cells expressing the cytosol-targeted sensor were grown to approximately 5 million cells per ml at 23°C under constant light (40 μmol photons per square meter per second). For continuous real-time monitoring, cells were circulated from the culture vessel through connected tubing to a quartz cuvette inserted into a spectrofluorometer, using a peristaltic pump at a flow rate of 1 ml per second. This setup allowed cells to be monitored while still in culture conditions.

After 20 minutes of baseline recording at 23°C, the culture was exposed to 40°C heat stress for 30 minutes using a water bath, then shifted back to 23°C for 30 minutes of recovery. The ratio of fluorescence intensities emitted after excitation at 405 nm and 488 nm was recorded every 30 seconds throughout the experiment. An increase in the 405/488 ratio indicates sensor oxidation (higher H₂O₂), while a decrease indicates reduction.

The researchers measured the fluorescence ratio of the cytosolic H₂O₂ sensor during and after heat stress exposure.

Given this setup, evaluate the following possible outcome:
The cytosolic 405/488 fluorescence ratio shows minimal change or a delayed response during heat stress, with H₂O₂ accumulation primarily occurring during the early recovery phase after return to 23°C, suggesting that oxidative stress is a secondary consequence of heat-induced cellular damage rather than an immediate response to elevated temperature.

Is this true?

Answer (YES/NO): NO